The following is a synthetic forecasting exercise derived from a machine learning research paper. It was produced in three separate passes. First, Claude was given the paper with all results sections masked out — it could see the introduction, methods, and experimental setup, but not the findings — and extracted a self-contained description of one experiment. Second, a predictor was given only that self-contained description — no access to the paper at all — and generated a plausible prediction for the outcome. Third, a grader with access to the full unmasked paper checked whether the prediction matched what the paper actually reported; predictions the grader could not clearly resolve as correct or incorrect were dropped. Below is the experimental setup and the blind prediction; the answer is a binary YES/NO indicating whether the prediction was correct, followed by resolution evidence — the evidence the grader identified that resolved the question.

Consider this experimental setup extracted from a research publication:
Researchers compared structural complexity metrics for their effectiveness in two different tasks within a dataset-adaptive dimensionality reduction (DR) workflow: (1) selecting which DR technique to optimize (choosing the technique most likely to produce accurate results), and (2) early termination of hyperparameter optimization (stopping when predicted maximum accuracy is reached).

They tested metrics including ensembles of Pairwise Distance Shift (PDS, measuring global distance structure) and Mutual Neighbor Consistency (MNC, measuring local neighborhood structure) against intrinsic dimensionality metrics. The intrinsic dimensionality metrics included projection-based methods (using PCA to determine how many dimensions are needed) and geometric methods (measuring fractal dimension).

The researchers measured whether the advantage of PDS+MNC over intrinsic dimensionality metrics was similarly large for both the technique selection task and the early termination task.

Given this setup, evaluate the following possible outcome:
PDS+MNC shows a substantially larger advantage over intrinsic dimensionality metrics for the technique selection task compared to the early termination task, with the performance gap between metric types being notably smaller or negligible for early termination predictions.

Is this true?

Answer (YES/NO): NO